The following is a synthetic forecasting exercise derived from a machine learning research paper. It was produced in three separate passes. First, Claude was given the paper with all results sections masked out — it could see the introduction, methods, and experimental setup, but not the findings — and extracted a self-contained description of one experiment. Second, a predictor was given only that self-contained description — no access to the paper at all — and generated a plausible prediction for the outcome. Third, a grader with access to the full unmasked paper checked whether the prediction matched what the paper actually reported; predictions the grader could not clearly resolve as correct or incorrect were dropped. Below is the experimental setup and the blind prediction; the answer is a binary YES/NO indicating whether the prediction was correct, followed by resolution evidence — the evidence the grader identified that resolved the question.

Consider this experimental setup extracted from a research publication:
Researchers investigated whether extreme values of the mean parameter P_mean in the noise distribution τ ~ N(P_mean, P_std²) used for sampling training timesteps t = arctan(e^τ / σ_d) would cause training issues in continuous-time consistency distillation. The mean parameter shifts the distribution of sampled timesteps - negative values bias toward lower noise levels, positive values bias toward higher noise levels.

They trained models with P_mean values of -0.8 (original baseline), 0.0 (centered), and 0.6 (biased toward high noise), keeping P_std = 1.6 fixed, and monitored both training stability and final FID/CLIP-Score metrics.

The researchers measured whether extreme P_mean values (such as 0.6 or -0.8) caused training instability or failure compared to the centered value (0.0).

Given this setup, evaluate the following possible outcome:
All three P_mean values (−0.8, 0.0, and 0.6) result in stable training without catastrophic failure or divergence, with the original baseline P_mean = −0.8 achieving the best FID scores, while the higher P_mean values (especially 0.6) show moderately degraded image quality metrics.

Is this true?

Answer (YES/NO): NO